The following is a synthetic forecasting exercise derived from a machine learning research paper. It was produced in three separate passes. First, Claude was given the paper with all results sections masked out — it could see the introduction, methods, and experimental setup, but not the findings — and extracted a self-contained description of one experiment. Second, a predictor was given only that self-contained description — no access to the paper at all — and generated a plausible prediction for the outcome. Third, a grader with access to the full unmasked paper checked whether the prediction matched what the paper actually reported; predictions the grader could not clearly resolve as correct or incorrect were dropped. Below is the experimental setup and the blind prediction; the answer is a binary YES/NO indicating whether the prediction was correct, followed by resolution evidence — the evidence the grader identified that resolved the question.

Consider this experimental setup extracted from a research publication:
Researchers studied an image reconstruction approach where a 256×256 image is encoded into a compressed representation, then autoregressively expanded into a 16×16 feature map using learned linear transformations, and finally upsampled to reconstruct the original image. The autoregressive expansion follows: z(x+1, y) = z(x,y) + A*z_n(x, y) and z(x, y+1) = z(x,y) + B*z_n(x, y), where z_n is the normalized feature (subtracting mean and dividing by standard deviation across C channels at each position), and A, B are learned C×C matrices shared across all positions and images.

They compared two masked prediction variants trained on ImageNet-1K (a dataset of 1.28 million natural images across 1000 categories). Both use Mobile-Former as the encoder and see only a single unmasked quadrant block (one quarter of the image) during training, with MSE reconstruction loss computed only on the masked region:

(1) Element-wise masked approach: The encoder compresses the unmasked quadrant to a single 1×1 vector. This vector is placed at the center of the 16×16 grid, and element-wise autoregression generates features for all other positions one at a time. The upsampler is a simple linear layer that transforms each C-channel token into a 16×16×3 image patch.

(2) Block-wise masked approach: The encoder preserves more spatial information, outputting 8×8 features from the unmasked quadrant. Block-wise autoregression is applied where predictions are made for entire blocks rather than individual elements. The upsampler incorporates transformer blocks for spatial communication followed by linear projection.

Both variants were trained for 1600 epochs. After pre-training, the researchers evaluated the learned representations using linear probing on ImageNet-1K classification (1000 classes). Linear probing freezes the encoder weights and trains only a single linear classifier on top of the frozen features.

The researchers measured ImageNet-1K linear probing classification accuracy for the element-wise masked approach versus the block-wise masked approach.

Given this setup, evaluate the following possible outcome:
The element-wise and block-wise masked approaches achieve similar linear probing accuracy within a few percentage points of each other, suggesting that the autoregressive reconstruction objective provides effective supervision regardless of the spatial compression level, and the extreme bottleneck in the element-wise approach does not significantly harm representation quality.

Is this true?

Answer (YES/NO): NO